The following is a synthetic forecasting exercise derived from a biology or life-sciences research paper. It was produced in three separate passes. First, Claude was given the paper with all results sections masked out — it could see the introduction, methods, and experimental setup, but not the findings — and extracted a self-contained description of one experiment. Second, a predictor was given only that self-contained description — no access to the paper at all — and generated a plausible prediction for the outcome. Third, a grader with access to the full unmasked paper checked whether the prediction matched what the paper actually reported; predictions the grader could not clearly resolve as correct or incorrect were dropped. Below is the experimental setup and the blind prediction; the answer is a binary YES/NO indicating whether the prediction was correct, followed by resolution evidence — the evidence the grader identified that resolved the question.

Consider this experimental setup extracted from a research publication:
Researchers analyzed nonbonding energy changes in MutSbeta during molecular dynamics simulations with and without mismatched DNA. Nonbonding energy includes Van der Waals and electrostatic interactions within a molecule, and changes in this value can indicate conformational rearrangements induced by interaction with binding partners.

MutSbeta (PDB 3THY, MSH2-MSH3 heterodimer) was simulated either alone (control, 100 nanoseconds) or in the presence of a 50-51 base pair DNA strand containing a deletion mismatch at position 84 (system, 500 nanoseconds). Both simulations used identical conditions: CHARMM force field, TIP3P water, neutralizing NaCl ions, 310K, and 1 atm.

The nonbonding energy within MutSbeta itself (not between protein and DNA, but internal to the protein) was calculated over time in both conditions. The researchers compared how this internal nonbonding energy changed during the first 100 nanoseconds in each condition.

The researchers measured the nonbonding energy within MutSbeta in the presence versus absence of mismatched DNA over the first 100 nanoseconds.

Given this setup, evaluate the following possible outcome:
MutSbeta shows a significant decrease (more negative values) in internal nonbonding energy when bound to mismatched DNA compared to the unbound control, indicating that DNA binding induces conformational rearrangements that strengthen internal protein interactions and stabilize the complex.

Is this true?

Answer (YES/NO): YES